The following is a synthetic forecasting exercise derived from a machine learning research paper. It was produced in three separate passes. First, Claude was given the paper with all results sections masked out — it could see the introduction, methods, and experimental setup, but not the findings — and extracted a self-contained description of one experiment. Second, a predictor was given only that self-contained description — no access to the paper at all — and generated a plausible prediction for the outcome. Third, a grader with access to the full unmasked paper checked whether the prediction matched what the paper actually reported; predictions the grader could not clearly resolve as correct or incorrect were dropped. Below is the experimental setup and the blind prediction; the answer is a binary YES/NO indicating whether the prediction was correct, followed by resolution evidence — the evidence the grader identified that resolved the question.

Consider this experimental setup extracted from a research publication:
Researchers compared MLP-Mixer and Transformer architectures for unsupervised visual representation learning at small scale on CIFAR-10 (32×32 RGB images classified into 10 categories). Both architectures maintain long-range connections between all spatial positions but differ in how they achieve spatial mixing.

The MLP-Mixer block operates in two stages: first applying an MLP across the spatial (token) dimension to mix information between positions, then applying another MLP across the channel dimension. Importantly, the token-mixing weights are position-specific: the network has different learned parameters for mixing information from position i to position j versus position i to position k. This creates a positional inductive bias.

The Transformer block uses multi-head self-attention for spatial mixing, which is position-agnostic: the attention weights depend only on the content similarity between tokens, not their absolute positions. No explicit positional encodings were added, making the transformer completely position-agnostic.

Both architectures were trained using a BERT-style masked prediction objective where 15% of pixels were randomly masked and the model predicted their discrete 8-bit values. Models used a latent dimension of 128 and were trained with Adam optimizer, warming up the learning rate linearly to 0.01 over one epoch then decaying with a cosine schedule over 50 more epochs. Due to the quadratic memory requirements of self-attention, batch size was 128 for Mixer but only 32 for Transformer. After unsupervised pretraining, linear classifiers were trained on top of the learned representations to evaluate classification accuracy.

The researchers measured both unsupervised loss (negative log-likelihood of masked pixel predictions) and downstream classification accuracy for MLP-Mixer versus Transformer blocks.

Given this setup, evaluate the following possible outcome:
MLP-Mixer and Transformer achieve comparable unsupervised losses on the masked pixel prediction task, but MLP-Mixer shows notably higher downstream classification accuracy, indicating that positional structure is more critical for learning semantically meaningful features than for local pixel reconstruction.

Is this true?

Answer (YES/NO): NO